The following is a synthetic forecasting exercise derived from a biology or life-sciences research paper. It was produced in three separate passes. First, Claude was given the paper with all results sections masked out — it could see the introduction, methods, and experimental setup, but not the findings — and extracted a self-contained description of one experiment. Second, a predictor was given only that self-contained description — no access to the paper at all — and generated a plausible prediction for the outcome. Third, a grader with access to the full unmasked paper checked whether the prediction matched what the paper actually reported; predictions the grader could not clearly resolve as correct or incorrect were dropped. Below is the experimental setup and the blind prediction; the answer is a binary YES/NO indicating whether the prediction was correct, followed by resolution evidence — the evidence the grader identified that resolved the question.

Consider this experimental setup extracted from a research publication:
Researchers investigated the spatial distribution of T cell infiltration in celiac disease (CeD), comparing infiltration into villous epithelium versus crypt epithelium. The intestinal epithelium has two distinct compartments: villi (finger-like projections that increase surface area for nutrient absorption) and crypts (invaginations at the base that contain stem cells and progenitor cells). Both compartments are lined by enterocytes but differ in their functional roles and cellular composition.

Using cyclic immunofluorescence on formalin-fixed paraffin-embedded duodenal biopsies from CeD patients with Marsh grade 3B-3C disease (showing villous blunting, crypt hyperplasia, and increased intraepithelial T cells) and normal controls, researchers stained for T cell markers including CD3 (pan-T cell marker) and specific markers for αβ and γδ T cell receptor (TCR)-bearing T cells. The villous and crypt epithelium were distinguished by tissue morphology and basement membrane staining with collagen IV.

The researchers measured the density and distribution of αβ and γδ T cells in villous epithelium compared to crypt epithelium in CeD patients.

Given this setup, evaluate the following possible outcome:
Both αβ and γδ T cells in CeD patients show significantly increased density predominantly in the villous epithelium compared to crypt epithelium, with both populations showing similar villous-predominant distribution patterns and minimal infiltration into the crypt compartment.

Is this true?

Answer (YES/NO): YES